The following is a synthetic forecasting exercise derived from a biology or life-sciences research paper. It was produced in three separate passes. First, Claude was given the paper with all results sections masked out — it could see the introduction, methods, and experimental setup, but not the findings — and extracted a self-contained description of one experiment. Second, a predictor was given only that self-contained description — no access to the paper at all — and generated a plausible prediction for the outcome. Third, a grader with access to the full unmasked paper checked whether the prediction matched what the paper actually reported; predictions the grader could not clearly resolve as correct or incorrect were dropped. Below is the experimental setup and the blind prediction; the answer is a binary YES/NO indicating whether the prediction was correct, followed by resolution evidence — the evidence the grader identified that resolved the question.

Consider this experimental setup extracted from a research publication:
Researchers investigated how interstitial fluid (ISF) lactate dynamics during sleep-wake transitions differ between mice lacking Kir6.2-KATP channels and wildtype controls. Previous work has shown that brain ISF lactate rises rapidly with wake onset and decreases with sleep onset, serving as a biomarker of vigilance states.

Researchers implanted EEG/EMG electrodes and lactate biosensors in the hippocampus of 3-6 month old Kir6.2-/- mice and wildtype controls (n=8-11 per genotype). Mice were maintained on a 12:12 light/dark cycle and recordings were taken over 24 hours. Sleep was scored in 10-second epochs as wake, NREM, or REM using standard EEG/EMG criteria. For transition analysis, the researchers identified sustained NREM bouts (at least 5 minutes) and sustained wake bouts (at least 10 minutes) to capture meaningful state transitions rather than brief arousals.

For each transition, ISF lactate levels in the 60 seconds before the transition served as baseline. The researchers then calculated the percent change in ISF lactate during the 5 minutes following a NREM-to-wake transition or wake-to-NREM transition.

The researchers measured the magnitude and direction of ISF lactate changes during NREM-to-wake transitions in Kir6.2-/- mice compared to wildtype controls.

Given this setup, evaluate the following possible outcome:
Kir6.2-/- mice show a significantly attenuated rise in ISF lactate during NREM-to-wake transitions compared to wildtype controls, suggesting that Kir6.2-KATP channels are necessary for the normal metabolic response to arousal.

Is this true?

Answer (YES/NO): YES